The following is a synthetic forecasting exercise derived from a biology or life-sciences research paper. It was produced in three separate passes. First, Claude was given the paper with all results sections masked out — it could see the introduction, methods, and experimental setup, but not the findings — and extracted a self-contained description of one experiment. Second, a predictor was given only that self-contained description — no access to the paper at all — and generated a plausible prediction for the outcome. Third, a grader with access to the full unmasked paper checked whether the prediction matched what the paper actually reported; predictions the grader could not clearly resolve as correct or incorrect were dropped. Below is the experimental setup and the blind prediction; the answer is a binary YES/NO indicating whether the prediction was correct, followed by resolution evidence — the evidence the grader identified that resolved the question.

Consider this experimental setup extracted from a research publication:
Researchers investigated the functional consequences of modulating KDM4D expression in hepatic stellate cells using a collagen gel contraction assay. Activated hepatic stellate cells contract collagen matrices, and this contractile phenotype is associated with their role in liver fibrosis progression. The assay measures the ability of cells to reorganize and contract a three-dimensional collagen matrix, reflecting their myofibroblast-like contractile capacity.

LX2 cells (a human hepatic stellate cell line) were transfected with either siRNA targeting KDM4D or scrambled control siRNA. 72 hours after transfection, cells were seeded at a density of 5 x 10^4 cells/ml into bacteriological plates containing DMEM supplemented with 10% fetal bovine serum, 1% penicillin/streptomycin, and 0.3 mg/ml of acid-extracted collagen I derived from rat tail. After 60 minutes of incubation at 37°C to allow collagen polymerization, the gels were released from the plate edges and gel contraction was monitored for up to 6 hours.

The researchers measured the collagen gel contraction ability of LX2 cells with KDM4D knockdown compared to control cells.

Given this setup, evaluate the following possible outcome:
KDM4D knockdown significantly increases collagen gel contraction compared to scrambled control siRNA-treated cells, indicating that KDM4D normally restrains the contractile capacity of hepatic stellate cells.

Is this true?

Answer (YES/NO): NO